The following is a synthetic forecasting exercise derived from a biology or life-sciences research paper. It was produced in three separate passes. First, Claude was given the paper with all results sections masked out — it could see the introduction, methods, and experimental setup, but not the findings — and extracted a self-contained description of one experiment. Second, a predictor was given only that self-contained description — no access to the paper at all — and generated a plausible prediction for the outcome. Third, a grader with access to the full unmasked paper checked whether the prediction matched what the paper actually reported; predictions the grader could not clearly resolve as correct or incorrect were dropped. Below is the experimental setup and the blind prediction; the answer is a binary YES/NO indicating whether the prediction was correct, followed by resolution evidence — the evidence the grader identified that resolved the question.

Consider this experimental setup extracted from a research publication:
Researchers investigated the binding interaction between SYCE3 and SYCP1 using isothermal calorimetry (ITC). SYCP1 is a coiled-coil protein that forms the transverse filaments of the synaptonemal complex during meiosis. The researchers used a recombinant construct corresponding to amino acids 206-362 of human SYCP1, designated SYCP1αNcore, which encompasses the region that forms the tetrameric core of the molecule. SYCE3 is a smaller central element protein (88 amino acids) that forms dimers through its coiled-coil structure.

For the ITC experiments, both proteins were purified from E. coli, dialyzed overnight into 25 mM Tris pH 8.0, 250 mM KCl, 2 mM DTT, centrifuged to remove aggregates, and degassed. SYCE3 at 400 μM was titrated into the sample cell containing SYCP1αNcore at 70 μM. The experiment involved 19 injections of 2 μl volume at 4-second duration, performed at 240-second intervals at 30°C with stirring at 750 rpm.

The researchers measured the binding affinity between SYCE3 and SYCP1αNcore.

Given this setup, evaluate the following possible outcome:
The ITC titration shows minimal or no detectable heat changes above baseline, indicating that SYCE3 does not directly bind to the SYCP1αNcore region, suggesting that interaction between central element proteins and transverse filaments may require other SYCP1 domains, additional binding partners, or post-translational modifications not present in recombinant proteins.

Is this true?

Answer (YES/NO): NO